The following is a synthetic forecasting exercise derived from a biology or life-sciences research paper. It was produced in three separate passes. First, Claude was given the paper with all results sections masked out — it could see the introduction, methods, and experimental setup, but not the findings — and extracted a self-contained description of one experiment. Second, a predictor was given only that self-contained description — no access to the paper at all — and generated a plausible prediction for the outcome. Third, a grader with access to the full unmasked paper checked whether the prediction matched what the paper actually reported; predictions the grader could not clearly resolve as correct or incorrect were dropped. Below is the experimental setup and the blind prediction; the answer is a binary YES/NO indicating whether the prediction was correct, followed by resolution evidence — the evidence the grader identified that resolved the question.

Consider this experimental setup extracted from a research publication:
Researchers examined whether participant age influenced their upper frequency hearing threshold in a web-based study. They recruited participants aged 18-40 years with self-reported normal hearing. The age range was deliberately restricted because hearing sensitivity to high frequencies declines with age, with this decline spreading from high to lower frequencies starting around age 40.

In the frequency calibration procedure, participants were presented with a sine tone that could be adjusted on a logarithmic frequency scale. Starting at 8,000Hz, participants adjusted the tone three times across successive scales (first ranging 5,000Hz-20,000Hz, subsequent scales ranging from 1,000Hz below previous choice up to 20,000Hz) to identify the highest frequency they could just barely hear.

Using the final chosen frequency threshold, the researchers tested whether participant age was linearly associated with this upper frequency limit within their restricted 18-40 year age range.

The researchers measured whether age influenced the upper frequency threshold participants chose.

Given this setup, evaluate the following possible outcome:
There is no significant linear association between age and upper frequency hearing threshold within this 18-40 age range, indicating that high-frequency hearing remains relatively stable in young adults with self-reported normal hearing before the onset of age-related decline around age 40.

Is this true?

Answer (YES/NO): YES